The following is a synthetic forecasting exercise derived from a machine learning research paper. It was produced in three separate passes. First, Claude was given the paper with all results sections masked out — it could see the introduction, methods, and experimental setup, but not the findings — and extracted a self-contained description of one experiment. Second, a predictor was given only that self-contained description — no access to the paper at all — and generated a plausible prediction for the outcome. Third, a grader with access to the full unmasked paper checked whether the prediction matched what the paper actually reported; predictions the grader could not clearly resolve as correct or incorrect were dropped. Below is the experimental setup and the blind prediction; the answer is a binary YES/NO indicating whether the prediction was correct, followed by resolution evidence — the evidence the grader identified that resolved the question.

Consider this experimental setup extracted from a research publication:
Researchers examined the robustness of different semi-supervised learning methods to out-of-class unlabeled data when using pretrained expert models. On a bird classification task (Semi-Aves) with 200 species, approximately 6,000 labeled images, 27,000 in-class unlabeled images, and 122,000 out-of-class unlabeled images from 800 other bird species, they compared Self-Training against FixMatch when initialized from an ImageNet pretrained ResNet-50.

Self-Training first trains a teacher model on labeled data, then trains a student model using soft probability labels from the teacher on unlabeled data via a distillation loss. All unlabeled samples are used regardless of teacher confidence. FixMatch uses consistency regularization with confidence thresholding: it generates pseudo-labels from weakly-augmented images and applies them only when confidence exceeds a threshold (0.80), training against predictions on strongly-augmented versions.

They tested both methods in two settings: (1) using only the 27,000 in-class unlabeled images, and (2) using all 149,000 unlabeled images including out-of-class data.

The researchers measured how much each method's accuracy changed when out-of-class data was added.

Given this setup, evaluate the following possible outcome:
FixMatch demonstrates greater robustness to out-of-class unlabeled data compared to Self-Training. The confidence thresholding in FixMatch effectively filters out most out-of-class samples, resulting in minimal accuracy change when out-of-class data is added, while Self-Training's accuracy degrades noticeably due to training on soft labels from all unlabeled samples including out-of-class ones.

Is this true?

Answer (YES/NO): NO